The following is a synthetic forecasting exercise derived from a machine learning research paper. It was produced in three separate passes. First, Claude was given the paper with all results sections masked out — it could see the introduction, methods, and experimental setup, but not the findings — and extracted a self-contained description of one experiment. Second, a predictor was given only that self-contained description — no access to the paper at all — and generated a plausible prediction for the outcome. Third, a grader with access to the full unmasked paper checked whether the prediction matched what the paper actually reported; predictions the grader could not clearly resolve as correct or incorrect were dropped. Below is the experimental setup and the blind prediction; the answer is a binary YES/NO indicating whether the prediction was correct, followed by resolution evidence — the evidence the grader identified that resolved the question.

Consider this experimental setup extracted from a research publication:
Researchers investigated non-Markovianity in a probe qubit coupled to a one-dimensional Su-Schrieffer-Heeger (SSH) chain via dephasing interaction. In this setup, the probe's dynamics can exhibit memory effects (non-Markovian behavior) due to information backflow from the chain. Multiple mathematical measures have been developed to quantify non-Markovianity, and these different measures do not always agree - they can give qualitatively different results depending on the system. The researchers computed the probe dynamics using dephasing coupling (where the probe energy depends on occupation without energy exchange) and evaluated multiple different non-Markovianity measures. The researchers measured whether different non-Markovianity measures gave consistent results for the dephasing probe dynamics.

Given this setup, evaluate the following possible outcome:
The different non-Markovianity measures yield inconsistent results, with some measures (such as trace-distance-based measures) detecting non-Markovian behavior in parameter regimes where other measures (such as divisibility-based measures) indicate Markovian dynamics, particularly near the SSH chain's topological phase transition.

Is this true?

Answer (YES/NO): NO